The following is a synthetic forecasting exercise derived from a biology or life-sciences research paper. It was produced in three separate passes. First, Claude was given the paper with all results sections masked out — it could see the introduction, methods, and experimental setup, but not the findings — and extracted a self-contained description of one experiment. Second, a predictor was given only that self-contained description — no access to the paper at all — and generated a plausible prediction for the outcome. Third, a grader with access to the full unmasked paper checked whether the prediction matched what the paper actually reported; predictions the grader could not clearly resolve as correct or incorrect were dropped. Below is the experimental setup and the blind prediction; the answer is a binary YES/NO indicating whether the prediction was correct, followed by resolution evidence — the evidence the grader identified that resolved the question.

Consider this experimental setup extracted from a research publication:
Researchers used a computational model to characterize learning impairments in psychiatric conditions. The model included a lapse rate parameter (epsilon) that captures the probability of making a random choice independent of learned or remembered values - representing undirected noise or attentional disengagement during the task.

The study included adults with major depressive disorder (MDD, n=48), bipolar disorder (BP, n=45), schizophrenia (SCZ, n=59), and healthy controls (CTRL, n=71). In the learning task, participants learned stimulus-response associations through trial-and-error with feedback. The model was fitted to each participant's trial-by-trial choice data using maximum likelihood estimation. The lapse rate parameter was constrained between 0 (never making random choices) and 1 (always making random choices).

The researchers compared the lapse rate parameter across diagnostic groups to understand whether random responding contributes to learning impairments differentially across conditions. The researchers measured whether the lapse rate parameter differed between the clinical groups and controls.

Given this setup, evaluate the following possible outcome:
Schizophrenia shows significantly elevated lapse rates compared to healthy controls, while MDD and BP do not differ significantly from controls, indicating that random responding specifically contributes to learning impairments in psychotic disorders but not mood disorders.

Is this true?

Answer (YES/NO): NO